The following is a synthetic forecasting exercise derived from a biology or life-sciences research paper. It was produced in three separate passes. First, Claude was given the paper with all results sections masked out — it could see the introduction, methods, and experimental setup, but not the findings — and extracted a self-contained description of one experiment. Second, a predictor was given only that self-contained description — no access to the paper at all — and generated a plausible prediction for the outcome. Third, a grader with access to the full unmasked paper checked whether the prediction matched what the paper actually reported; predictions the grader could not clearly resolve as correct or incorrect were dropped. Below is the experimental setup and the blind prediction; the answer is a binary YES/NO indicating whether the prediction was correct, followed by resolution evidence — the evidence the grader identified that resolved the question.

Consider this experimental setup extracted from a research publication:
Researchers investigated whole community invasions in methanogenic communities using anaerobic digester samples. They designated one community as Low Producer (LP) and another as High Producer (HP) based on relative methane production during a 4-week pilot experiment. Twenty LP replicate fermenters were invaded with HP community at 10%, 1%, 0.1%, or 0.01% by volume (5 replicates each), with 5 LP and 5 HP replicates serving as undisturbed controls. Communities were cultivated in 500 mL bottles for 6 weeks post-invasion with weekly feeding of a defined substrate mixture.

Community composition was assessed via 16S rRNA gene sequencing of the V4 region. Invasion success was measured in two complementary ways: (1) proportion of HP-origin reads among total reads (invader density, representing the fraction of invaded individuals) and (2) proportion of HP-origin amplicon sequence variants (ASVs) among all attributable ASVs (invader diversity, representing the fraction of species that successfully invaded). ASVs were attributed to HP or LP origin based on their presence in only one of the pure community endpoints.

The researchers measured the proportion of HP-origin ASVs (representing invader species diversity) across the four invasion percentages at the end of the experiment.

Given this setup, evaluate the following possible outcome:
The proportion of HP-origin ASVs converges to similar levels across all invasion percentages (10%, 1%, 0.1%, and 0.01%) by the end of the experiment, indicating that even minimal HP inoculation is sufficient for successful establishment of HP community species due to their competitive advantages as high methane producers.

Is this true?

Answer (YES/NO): NO